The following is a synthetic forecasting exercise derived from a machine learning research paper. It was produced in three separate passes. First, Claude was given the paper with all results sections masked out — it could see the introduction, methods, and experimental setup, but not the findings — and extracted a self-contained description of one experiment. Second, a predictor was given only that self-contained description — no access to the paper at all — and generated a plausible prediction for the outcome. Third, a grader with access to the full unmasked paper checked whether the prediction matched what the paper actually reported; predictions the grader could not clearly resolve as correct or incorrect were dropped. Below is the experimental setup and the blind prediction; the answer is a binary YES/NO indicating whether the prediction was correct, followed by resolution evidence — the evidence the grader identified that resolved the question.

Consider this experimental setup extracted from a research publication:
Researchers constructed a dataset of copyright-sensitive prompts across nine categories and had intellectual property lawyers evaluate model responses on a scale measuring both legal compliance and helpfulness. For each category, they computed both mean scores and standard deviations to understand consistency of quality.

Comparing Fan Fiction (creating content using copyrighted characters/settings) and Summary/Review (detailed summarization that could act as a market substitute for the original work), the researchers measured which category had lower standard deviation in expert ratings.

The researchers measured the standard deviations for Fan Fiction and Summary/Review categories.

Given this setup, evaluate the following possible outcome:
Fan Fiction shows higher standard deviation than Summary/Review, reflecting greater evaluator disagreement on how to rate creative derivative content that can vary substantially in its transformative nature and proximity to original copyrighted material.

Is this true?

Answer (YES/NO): YES